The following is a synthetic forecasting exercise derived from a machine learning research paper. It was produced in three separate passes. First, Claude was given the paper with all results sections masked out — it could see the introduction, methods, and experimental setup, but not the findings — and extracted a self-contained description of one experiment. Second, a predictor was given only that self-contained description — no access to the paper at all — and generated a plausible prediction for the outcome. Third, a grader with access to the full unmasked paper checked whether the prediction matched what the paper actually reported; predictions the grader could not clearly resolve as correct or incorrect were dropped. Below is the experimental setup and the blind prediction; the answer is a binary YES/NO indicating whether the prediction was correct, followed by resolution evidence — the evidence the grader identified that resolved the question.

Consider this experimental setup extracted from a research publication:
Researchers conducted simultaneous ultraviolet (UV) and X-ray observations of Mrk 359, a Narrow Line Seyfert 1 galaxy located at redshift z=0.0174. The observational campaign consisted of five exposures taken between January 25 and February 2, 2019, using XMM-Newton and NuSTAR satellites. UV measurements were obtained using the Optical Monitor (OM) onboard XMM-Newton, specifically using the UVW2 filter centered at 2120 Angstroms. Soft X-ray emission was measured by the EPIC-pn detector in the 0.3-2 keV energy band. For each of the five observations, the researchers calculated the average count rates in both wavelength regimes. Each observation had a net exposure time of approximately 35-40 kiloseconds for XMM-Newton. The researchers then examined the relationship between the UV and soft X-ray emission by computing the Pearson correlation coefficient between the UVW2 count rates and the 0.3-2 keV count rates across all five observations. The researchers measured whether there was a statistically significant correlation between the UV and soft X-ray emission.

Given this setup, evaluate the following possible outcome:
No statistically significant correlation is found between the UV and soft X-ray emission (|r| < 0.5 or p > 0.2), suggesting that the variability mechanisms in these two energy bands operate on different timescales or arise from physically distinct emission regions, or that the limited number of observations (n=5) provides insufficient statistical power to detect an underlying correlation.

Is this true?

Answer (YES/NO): NO